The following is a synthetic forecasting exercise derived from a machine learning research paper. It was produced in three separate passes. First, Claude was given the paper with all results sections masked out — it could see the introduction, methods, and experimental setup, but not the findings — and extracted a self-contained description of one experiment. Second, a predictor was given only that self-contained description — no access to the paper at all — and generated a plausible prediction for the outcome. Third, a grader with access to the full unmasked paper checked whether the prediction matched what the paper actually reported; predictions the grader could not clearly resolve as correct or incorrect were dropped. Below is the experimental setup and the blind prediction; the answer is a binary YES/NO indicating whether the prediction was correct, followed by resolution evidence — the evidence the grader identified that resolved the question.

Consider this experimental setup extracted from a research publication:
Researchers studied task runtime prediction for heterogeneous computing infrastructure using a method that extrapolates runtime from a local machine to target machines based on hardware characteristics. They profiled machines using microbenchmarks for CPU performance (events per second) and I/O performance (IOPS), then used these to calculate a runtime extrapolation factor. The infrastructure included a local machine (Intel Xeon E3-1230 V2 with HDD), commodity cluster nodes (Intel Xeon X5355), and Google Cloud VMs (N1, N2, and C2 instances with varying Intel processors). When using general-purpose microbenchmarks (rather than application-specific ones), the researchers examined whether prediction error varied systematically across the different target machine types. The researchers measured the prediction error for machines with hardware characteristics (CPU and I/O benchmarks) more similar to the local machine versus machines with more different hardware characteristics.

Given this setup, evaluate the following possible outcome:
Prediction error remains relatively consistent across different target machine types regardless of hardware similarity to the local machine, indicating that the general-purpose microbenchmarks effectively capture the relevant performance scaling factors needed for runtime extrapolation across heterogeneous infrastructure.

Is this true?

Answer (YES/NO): NO